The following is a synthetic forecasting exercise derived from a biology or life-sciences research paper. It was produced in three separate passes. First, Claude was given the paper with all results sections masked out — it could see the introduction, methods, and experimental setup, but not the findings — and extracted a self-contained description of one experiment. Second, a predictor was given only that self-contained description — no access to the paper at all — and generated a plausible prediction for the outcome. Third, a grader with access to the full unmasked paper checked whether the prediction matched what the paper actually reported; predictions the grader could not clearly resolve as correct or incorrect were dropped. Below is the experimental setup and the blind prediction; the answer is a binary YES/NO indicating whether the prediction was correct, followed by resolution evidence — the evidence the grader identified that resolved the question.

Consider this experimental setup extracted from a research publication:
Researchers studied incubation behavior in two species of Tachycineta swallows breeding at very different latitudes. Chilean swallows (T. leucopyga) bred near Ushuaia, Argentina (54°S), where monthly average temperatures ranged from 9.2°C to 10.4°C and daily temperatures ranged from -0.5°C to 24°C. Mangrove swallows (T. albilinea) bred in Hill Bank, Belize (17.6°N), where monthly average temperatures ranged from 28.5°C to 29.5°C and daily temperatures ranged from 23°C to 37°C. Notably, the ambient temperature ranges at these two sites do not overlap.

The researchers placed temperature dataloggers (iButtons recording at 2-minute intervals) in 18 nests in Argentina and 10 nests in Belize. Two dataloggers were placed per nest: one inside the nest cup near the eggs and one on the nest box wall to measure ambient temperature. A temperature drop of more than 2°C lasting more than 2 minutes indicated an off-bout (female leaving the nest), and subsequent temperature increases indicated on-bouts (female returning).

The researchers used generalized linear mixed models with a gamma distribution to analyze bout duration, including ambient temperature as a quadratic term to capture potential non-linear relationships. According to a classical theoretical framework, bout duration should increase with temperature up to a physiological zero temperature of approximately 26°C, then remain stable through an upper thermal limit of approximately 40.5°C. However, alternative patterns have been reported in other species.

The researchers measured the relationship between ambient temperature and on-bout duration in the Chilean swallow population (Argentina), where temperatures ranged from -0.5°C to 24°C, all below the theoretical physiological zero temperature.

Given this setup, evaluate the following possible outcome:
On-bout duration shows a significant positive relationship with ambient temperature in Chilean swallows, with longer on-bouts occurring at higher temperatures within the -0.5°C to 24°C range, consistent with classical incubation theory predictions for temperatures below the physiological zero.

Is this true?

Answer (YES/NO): NO